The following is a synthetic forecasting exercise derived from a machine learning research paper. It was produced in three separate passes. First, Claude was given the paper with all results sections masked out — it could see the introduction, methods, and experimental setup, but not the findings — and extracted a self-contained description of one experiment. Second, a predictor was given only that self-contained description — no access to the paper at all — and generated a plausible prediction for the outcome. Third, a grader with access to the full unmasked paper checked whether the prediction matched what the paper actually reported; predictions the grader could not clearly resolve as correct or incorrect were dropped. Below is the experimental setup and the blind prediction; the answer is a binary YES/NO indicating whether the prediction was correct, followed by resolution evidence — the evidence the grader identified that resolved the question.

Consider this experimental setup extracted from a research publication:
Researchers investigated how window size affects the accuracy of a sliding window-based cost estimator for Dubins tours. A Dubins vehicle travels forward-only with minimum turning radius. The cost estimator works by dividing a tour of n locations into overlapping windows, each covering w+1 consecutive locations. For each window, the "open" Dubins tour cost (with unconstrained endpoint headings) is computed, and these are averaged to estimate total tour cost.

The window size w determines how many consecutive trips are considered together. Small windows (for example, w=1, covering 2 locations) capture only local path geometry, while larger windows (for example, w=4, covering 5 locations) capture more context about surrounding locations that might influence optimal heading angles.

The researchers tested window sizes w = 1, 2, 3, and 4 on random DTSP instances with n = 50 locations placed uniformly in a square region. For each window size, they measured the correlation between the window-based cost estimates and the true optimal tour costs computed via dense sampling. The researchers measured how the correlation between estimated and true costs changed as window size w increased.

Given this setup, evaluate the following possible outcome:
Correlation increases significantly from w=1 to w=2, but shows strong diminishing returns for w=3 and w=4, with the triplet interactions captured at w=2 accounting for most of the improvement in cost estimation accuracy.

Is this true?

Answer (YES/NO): NO